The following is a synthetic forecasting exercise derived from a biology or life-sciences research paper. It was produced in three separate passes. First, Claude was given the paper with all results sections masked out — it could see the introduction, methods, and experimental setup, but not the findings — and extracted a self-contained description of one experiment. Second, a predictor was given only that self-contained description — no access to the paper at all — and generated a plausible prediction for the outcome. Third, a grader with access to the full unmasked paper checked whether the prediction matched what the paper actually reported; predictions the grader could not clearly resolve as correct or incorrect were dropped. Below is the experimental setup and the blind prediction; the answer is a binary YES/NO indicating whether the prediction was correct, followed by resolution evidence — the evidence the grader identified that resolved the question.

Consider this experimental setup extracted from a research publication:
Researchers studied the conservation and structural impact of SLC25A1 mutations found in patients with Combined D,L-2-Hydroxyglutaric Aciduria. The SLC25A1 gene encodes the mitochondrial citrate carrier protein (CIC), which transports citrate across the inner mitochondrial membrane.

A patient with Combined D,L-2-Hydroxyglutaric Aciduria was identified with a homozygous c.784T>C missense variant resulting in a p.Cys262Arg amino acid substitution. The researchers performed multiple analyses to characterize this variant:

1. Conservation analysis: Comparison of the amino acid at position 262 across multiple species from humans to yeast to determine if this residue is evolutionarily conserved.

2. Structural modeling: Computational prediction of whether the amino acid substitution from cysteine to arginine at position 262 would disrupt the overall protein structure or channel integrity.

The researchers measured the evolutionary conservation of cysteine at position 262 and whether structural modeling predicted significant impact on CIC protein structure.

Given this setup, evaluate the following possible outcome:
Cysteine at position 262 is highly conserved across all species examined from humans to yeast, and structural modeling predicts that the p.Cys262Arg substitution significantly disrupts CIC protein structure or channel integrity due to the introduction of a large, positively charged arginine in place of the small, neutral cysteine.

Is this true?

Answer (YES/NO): NO